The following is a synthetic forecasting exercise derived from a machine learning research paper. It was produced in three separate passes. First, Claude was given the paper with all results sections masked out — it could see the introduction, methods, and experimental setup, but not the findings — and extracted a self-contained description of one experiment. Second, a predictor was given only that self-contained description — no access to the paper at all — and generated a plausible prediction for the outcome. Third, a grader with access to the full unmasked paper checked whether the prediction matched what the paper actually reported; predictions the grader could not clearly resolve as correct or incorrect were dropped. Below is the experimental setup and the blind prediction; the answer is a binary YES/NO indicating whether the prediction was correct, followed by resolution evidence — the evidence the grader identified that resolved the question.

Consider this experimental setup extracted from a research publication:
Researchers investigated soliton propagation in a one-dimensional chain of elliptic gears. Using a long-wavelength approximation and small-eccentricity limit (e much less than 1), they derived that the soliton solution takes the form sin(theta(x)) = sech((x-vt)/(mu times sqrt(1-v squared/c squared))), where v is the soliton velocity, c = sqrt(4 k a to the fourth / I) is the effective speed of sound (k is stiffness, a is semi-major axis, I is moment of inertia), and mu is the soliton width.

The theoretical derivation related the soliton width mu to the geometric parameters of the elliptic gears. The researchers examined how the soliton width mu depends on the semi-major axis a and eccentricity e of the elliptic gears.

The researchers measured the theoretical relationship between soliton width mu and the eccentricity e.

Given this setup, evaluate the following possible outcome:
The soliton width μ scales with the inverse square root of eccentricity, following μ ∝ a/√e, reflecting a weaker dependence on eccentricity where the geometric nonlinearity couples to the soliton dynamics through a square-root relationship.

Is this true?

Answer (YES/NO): NO